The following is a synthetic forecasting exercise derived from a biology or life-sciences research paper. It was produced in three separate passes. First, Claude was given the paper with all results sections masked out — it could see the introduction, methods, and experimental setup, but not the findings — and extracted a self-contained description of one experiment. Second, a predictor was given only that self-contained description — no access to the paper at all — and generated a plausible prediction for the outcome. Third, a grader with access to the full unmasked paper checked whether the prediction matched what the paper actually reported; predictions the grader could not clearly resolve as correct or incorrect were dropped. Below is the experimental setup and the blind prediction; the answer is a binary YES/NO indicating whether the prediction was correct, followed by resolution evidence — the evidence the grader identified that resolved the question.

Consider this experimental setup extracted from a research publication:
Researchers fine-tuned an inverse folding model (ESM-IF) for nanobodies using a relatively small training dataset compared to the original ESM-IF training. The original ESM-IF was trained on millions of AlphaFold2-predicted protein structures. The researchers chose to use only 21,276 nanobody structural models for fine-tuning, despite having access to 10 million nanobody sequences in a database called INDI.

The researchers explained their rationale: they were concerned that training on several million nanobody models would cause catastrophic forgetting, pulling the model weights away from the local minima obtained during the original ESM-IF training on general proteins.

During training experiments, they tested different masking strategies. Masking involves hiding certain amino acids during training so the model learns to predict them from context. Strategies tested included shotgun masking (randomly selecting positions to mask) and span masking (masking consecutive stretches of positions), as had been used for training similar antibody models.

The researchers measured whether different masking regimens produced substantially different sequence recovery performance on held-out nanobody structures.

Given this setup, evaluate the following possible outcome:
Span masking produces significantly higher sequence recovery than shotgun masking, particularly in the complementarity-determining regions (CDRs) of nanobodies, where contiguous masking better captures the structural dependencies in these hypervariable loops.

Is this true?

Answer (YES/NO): NO